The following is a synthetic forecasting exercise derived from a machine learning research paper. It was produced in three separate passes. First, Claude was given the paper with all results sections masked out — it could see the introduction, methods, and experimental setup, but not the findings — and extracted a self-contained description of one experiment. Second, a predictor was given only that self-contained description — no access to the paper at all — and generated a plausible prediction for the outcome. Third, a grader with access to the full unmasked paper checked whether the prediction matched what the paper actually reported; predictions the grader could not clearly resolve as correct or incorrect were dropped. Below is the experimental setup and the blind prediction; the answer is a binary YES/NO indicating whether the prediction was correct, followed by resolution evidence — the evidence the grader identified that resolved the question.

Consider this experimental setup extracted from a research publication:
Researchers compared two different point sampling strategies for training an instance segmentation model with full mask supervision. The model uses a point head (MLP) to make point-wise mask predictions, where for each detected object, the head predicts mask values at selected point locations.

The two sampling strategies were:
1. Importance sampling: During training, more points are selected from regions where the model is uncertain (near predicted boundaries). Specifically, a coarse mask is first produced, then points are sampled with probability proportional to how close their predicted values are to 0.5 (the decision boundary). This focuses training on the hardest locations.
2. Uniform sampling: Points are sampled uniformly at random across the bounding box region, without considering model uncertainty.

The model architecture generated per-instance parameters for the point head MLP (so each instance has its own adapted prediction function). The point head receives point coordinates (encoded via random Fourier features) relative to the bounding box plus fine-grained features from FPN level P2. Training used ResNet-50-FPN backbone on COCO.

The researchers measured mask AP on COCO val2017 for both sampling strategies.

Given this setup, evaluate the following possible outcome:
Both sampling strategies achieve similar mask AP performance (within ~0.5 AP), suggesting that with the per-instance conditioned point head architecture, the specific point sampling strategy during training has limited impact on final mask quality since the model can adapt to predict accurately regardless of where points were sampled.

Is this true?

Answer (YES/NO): YES